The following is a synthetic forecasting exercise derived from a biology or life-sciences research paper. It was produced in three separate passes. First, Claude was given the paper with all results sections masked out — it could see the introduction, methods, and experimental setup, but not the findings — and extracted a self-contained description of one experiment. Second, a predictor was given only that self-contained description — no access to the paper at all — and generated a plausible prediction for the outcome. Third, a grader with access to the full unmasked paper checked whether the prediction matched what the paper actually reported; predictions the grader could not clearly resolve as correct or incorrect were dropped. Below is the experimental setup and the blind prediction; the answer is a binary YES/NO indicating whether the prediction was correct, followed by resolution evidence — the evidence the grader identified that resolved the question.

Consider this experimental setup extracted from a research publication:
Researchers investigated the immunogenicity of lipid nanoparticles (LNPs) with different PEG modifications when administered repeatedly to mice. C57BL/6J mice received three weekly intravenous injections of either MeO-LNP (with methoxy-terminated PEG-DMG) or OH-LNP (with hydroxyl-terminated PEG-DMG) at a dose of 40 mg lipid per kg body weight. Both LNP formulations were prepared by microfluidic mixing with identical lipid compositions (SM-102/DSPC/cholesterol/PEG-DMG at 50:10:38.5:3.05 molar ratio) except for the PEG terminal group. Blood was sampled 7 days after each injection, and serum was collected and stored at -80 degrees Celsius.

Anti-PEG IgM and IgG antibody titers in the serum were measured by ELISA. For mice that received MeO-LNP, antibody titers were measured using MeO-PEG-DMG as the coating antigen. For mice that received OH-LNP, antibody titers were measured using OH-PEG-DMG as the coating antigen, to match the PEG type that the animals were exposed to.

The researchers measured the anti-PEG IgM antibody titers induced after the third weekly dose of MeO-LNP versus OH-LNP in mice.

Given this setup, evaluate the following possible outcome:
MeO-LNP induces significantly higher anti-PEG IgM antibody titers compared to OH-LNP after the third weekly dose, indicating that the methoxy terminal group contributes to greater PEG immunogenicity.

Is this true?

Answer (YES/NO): NO